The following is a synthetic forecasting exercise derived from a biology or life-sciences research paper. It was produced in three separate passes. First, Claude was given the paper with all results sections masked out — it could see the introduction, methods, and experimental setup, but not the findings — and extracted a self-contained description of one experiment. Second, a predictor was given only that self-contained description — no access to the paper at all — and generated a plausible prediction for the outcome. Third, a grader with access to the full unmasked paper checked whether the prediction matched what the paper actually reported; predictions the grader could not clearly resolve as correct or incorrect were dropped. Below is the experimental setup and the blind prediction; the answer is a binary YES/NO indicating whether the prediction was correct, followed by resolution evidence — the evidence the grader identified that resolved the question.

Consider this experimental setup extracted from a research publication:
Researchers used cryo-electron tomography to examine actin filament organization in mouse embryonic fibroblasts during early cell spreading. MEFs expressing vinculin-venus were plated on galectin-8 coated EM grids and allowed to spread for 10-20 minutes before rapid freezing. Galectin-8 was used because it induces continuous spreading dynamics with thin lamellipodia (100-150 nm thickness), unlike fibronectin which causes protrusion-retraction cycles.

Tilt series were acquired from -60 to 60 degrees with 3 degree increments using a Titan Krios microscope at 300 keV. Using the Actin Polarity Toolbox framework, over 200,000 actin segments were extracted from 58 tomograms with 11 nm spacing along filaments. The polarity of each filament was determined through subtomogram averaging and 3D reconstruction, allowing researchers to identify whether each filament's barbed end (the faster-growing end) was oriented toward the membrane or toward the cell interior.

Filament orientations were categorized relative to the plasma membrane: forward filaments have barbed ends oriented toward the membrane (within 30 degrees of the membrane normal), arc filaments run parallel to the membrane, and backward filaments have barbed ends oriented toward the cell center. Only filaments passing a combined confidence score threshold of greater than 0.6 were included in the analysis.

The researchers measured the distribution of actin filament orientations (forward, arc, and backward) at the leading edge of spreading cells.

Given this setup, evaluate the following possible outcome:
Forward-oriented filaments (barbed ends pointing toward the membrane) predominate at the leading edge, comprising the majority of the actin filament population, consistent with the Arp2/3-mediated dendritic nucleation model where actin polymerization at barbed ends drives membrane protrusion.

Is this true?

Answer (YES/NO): YES